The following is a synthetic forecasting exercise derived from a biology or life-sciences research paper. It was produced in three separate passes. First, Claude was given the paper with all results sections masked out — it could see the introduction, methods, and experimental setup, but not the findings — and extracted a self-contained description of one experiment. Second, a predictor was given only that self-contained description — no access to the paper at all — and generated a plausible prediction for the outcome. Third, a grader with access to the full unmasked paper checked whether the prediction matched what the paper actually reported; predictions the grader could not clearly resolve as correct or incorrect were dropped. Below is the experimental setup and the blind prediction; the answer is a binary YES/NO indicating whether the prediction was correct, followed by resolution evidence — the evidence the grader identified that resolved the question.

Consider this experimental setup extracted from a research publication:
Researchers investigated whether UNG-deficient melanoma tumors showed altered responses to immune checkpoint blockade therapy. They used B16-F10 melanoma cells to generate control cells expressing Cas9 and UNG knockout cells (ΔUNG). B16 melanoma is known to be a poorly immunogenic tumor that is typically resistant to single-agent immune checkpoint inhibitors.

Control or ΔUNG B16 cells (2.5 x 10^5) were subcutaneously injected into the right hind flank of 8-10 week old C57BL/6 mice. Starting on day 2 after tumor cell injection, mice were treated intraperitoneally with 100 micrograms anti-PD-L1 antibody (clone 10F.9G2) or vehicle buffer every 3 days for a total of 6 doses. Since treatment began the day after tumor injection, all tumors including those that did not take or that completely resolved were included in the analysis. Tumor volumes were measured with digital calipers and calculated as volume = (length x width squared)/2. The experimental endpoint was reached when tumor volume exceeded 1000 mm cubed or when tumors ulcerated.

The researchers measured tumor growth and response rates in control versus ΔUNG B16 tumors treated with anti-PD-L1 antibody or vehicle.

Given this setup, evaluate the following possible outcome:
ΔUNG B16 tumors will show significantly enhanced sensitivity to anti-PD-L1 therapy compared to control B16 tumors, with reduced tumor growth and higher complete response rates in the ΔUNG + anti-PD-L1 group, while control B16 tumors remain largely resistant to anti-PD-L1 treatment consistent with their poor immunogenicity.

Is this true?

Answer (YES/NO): YES